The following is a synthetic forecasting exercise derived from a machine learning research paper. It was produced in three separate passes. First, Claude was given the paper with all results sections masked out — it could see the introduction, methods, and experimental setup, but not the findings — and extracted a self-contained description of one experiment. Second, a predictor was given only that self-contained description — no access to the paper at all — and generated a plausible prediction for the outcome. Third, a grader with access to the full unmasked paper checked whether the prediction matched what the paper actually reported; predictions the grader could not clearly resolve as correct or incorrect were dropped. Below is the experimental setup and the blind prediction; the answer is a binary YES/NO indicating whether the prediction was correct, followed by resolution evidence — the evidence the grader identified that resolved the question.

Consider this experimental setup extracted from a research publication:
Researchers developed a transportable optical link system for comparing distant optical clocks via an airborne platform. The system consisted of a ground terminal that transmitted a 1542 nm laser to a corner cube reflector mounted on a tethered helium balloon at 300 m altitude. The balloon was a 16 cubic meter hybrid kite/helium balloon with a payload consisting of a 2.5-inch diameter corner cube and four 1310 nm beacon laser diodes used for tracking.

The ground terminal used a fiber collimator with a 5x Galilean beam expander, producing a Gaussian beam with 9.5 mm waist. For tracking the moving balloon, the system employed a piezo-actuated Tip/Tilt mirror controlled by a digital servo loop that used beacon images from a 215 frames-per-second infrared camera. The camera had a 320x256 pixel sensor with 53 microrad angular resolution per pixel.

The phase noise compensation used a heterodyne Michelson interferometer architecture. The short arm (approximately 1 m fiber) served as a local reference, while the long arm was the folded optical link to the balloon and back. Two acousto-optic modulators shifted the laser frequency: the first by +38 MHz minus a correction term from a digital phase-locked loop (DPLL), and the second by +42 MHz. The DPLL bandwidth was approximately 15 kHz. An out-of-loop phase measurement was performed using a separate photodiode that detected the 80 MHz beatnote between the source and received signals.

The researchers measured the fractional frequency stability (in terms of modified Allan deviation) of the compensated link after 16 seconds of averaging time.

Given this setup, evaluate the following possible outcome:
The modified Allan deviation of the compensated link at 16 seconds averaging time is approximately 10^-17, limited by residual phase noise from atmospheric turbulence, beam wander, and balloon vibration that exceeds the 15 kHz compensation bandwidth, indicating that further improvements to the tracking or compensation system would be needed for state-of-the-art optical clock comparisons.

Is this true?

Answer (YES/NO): NO